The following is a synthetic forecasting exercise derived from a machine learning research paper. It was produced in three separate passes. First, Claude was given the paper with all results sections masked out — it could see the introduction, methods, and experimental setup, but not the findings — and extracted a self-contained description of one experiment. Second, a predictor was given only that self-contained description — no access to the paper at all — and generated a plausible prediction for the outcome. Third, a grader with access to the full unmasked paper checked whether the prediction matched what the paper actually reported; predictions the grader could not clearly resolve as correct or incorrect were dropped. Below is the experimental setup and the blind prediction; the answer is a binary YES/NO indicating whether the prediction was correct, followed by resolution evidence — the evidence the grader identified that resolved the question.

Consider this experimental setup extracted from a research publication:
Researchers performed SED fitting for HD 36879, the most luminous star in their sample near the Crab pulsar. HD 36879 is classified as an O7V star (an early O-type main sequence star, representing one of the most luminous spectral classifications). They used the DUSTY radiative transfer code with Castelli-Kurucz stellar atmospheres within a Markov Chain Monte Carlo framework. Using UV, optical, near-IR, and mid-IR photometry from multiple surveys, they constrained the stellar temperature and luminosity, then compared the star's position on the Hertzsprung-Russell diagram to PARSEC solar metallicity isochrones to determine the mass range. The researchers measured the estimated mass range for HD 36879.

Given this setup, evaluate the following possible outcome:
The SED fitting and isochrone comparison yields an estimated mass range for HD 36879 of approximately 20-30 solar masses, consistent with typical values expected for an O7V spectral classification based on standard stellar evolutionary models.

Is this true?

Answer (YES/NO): NO